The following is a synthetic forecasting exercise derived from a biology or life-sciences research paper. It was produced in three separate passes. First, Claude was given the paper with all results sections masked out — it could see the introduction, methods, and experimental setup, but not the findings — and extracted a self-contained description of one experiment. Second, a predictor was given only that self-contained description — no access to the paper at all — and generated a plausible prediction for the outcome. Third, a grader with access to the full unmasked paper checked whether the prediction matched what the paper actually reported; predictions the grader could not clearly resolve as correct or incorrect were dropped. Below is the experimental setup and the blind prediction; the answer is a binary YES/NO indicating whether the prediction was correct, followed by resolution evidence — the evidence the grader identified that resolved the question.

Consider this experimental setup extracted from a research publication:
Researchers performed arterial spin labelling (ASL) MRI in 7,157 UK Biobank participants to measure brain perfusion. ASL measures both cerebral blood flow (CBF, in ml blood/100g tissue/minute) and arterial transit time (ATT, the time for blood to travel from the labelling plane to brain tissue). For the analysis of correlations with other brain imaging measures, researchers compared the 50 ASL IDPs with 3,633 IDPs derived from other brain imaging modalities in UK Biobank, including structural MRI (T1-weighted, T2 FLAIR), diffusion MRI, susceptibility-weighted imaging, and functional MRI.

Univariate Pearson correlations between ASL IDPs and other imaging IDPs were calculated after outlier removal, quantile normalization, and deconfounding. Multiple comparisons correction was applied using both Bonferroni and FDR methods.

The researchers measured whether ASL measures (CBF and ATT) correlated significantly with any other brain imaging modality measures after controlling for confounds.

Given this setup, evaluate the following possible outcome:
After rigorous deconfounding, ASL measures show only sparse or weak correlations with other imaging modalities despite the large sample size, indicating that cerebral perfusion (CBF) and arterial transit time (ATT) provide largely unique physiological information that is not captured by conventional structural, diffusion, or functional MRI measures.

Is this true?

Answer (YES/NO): NO